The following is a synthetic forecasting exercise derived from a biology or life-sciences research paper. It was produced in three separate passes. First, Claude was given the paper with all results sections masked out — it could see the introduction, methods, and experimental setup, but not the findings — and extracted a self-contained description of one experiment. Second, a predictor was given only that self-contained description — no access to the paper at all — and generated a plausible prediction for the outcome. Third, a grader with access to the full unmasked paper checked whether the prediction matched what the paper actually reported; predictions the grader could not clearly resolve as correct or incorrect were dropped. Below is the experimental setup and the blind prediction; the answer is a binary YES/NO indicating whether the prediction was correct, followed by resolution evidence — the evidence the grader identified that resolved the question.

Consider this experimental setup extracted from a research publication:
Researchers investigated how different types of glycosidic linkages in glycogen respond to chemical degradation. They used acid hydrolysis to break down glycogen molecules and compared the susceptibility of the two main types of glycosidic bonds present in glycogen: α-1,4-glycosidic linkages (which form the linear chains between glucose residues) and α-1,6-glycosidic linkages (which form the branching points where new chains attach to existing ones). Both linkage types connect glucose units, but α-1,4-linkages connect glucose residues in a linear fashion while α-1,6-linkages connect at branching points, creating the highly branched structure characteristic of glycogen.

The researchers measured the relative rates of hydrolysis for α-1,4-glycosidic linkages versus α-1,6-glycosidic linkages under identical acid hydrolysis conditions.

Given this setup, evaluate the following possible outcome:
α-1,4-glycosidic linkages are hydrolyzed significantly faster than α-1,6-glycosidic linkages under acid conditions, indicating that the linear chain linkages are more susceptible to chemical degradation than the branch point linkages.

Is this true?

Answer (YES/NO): YES